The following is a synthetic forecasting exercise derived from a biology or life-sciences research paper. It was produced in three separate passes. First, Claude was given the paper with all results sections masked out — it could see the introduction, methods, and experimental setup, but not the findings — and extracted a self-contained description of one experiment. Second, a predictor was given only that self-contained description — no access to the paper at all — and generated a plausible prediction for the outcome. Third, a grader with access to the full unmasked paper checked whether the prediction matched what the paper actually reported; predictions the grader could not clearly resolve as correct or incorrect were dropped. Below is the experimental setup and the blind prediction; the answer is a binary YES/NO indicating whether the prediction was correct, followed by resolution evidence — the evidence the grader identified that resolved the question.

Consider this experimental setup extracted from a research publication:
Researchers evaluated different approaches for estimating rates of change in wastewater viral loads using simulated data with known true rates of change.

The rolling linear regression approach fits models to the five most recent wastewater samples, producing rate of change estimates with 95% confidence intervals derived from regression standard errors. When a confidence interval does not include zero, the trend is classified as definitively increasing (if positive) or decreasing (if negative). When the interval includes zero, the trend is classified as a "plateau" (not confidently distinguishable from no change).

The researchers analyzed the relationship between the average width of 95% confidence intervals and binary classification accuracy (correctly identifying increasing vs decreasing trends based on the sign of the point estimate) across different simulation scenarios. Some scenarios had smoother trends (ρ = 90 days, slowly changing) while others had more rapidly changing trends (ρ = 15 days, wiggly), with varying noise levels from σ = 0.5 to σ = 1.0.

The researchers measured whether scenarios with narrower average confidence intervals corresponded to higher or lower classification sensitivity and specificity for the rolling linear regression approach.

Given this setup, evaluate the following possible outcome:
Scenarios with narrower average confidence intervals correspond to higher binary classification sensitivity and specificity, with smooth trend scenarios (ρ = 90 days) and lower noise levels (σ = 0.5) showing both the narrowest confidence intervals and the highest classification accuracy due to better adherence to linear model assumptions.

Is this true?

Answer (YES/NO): NO